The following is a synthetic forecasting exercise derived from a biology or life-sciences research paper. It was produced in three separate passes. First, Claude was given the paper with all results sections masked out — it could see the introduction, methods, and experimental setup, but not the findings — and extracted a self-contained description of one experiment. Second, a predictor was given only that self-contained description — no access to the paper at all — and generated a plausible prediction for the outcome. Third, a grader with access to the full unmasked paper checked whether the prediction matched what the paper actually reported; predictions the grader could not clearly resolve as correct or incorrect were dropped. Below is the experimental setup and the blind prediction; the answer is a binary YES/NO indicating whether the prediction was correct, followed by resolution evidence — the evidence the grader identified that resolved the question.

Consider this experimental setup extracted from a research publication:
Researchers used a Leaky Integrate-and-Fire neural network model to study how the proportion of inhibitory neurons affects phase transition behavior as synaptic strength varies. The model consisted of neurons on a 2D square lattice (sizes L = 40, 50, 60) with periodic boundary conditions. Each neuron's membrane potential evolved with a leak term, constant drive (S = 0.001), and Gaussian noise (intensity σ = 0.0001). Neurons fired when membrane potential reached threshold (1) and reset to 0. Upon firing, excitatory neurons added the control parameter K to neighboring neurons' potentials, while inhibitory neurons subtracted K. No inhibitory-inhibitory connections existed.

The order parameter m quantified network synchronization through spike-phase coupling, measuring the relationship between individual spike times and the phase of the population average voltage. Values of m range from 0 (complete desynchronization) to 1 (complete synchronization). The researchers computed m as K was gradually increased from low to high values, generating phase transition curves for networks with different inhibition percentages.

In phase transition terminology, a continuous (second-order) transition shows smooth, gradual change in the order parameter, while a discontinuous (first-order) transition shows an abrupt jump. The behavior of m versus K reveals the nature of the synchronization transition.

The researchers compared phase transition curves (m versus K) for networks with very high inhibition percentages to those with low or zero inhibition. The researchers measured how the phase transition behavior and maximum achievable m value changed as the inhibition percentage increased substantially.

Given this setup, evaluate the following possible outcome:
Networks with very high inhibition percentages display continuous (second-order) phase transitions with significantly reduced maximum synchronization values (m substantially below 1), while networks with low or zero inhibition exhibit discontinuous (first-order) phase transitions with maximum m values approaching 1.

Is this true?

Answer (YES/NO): NO